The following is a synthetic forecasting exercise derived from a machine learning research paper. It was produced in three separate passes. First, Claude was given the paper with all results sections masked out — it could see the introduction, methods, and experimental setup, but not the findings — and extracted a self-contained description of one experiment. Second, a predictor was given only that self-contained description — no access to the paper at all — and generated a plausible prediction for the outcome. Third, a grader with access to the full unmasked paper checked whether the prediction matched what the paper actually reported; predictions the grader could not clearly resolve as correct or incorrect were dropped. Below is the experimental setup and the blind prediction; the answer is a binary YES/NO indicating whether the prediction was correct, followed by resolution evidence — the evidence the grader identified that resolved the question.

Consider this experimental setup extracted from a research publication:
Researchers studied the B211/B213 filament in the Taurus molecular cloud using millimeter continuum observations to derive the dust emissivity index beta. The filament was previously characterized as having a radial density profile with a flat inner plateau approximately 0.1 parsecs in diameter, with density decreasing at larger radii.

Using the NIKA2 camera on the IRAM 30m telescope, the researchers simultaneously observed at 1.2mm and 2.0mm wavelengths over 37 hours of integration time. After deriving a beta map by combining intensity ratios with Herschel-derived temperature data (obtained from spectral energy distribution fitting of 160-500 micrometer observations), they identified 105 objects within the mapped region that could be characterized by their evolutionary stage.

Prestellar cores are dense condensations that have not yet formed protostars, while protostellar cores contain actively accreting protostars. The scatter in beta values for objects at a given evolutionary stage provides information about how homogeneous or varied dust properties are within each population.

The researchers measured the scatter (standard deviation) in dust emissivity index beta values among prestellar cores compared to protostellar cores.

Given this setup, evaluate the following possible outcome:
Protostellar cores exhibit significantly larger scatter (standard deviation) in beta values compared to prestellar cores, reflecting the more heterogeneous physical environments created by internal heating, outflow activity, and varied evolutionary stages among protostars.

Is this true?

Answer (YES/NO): NO